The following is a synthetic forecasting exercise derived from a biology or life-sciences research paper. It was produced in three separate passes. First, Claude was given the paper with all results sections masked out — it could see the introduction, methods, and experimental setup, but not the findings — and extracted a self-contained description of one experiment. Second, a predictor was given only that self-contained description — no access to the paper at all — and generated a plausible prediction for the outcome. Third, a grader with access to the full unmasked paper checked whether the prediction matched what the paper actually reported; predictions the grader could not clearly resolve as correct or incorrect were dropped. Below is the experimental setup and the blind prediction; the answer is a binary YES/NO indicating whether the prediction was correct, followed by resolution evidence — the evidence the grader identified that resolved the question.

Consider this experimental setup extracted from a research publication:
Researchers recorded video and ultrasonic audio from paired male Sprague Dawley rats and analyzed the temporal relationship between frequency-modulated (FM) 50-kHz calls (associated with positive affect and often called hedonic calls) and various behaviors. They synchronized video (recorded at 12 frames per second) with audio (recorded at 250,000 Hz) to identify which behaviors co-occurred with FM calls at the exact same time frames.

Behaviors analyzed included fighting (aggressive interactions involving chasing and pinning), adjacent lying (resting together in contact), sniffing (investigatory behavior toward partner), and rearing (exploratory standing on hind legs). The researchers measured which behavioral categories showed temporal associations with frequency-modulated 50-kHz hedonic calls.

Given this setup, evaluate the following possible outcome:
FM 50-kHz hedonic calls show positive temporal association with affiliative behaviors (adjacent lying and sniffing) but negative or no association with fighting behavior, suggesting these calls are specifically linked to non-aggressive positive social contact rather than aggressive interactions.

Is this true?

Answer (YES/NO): NO